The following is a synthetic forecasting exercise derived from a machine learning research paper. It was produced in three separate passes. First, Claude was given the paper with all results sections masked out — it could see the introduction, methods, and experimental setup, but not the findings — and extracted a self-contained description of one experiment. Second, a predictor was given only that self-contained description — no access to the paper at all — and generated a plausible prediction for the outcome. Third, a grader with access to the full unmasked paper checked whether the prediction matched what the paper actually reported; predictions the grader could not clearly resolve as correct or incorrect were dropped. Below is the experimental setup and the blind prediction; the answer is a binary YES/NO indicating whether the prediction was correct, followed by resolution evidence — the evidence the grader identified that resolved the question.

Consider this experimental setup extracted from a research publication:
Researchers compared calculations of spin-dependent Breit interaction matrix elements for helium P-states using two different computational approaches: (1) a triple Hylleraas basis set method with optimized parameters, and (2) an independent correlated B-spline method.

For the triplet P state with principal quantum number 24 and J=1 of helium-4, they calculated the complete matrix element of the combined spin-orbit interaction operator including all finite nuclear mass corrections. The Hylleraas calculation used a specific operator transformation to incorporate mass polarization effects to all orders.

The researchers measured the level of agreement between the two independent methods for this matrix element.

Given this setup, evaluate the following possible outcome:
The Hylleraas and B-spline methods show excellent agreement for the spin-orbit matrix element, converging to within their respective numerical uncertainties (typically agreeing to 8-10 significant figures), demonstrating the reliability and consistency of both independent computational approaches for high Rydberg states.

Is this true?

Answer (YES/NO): YES